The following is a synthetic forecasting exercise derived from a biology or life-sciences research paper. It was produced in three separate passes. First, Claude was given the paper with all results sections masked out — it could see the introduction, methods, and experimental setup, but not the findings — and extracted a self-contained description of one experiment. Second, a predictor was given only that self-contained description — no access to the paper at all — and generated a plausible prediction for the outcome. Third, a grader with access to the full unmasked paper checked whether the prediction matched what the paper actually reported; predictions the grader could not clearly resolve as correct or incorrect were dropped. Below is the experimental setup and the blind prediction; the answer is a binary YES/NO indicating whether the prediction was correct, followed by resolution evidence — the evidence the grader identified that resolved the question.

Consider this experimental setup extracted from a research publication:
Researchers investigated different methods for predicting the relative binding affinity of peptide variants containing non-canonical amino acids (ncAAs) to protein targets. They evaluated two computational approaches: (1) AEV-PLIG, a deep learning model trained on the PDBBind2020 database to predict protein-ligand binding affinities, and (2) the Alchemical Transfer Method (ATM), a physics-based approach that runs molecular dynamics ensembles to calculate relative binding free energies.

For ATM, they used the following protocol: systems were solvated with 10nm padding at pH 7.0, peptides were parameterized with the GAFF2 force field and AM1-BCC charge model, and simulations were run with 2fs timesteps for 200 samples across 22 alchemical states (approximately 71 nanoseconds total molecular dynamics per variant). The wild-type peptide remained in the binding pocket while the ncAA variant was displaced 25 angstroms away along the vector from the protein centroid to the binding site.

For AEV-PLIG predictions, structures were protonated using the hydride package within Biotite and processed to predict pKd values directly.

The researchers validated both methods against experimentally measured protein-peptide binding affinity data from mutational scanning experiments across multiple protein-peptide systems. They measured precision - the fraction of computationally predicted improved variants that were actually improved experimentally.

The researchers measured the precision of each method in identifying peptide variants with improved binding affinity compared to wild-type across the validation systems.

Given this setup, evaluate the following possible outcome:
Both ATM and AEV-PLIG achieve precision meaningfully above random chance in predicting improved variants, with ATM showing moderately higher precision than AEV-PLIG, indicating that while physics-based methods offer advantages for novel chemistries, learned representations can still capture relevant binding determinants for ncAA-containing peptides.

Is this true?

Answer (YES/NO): YES